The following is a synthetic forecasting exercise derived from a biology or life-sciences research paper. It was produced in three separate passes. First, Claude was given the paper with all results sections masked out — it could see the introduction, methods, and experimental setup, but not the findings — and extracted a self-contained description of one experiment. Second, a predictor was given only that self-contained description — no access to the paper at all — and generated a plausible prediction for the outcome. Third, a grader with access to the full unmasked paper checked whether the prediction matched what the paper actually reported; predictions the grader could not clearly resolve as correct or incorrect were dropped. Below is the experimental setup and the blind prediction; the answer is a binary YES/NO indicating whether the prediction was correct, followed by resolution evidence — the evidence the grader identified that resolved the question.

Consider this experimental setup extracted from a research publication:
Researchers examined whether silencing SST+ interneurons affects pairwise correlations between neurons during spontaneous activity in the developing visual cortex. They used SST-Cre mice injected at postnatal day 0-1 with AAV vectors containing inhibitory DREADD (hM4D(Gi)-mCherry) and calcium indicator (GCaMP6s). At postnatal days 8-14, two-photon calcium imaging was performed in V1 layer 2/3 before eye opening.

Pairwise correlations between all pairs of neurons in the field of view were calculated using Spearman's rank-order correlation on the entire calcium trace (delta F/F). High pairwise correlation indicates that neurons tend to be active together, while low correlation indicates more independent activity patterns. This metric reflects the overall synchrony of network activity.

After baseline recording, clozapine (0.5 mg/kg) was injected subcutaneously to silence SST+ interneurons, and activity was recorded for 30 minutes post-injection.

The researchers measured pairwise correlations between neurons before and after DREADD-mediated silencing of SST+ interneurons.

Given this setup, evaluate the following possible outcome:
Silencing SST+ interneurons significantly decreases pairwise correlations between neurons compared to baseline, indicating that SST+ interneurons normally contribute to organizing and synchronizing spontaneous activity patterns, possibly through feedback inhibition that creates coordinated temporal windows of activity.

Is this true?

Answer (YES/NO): NO